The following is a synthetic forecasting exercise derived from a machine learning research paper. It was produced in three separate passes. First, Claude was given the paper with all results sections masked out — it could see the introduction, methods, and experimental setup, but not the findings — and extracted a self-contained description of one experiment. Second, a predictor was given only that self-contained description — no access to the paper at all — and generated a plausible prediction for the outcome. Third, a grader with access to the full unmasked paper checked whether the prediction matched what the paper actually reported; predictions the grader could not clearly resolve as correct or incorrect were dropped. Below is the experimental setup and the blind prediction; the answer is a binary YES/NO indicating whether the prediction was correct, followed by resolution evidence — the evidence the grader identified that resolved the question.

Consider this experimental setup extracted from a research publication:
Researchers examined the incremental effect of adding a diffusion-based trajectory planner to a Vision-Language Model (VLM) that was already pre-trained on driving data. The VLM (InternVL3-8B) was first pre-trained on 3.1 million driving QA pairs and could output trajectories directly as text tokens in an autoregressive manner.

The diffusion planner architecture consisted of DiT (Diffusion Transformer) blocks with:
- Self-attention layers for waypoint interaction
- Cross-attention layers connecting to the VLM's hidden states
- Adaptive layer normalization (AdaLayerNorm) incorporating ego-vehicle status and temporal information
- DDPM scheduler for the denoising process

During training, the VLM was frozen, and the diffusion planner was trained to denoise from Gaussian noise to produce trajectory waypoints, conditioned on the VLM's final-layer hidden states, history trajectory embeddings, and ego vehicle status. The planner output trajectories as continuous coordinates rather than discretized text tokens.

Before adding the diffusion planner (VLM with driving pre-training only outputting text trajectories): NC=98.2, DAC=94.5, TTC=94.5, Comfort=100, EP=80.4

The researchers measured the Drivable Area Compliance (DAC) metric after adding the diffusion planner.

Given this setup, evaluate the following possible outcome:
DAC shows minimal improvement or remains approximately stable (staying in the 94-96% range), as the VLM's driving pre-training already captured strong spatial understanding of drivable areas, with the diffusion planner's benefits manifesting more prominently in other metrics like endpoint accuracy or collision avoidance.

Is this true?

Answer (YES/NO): YES